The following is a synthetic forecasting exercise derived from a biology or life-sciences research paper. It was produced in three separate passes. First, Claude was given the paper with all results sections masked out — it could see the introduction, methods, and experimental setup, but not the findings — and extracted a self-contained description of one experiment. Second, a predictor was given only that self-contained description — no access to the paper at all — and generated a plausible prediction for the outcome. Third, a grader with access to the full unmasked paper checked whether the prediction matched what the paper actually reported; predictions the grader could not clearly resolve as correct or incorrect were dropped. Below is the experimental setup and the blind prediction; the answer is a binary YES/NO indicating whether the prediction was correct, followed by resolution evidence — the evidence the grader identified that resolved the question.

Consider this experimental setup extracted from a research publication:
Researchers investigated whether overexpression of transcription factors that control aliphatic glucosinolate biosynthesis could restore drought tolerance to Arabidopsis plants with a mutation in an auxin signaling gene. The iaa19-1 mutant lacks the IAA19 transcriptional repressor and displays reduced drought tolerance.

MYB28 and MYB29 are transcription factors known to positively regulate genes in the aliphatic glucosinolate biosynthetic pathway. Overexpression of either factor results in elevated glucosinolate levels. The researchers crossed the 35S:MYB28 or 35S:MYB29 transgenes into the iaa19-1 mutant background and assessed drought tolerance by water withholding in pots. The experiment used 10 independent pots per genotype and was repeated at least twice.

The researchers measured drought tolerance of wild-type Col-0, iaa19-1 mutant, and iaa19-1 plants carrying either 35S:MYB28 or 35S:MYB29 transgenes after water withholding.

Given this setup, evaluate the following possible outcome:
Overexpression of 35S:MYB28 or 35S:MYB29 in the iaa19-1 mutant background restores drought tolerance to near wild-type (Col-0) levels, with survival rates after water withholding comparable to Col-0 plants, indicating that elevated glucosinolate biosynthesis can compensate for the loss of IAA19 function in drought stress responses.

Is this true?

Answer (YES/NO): YES